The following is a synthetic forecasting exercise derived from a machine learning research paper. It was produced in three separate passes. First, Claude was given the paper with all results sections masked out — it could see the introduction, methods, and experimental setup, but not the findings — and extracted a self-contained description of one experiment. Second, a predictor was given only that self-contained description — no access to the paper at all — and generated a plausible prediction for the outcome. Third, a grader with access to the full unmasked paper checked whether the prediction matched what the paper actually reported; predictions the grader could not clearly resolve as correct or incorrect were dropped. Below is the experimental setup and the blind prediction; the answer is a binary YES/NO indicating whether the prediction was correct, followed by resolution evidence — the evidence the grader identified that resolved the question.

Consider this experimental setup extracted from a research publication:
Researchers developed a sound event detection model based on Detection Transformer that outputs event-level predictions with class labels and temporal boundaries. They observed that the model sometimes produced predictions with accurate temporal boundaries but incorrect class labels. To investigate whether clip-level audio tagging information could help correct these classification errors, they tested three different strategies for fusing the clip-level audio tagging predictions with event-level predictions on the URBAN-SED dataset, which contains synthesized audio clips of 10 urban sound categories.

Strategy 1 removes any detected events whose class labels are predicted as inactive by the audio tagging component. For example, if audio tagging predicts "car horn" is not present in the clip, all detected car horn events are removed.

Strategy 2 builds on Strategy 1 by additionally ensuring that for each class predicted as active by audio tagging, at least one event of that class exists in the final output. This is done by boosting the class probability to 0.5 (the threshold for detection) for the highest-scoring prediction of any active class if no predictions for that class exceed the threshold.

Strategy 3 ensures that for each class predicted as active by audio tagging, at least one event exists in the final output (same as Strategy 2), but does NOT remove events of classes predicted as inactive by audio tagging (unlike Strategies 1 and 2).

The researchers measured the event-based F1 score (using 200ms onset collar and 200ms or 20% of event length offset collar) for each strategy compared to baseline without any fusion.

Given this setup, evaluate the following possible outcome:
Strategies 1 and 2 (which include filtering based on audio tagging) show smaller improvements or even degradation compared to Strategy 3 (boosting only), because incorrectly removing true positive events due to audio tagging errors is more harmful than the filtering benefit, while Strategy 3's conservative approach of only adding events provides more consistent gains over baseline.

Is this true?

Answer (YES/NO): NO